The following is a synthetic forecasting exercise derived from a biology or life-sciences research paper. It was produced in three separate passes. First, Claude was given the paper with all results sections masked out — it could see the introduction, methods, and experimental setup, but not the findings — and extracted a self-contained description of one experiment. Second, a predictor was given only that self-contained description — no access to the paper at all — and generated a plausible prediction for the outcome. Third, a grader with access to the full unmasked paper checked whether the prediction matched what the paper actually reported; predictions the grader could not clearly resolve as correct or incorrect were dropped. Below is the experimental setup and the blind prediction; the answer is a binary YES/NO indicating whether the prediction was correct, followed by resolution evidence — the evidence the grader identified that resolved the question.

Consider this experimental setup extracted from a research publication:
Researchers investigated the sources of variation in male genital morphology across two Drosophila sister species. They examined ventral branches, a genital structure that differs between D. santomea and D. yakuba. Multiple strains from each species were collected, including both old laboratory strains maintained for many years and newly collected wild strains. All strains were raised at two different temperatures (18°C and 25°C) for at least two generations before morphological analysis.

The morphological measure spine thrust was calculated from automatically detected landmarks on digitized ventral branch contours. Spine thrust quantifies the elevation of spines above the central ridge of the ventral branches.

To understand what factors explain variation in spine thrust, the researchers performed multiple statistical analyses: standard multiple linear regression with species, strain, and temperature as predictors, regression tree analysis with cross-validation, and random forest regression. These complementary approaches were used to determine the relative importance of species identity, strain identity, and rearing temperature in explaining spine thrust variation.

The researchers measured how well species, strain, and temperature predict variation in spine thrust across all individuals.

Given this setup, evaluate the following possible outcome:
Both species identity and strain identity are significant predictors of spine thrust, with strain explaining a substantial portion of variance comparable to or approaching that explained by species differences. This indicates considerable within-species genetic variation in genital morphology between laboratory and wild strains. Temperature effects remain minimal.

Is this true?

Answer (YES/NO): NO